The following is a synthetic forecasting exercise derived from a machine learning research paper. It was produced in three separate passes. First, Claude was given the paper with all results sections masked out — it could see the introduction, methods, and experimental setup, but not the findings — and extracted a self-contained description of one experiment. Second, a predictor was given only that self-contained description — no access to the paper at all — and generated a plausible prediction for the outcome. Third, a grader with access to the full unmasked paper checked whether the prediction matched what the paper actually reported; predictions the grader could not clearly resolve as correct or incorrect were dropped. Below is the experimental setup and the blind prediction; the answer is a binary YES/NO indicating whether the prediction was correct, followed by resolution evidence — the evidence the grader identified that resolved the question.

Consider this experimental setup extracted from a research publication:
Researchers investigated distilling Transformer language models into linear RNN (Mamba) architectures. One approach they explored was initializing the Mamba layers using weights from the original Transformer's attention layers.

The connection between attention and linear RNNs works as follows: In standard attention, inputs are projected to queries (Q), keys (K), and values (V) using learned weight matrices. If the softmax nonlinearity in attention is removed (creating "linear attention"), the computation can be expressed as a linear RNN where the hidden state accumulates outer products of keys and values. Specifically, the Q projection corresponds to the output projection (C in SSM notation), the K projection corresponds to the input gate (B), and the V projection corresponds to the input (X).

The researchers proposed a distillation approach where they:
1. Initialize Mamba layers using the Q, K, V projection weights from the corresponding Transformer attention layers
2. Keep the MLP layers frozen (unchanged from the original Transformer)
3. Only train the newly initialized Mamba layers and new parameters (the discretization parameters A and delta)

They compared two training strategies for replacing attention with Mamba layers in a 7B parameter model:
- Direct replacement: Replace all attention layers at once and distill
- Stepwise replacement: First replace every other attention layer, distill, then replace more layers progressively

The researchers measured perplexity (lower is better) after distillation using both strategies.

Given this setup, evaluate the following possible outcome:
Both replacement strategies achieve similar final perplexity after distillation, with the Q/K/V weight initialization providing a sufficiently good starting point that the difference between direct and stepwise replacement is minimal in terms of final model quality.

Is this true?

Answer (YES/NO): YES